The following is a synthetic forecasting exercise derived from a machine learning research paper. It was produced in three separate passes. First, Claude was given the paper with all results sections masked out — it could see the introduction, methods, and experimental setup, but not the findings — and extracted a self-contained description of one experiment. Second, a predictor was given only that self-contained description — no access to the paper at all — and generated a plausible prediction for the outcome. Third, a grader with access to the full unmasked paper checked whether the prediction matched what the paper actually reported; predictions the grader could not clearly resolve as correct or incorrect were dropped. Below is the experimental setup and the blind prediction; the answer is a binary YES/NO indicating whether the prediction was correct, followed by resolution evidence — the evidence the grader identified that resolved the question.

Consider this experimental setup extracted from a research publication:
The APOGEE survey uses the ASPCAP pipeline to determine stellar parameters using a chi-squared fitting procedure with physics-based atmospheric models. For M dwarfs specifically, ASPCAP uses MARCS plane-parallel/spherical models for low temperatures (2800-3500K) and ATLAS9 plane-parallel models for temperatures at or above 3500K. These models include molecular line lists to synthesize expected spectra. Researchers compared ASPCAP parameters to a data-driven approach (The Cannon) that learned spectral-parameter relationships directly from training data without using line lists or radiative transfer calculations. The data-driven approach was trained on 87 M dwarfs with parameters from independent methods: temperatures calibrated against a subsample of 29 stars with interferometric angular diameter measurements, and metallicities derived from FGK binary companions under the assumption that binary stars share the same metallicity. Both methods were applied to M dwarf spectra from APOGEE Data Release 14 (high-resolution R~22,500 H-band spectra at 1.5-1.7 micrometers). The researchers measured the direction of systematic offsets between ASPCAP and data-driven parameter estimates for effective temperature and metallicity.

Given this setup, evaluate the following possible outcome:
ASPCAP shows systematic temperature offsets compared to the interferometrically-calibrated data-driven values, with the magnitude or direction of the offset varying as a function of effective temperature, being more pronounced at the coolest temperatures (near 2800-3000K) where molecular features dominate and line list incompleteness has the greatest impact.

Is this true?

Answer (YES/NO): NO